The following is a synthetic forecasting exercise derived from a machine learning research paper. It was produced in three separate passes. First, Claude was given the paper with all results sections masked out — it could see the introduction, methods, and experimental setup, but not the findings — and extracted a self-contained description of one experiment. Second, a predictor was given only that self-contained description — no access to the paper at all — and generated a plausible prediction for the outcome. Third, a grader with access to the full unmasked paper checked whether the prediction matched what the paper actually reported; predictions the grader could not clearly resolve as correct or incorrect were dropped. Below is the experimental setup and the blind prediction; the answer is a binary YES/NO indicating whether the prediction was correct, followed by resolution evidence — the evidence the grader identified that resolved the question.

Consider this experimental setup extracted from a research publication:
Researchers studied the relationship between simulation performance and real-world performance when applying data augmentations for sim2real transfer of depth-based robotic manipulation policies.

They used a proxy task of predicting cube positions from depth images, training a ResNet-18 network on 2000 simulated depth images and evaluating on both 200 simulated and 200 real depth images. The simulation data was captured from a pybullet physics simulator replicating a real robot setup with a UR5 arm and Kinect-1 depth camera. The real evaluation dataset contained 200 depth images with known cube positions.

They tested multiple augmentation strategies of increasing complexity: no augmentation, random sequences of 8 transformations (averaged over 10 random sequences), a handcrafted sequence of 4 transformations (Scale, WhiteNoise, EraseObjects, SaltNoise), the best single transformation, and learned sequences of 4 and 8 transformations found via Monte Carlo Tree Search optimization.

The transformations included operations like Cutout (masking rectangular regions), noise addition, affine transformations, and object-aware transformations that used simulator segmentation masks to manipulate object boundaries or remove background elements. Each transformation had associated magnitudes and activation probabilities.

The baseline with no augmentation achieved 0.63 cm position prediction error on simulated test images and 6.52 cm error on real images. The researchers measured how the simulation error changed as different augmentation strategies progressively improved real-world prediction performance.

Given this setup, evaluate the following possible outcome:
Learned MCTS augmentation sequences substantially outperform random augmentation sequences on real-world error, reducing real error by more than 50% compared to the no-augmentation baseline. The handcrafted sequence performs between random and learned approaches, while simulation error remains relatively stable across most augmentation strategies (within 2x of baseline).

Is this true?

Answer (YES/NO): NO